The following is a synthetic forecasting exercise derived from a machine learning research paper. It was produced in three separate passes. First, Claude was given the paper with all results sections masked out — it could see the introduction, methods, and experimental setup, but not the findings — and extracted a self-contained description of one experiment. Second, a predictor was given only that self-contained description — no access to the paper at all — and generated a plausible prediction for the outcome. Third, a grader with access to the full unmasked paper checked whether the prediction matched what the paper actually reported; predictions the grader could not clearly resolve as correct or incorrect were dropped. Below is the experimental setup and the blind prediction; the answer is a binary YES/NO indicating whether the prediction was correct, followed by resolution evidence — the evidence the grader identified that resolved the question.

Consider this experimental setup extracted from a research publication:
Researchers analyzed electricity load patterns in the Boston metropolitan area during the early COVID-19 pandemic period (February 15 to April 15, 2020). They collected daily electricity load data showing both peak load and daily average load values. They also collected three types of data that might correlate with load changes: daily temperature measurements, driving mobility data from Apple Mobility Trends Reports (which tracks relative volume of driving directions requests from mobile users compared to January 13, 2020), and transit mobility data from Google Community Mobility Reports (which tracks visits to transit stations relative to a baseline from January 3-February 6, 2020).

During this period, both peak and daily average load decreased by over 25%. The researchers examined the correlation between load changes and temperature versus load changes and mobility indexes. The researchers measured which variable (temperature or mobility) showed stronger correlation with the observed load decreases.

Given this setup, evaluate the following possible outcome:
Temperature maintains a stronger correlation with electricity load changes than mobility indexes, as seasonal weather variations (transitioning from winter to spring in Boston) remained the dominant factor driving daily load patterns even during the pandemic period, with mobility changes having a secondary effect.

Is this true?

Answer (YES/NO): NO